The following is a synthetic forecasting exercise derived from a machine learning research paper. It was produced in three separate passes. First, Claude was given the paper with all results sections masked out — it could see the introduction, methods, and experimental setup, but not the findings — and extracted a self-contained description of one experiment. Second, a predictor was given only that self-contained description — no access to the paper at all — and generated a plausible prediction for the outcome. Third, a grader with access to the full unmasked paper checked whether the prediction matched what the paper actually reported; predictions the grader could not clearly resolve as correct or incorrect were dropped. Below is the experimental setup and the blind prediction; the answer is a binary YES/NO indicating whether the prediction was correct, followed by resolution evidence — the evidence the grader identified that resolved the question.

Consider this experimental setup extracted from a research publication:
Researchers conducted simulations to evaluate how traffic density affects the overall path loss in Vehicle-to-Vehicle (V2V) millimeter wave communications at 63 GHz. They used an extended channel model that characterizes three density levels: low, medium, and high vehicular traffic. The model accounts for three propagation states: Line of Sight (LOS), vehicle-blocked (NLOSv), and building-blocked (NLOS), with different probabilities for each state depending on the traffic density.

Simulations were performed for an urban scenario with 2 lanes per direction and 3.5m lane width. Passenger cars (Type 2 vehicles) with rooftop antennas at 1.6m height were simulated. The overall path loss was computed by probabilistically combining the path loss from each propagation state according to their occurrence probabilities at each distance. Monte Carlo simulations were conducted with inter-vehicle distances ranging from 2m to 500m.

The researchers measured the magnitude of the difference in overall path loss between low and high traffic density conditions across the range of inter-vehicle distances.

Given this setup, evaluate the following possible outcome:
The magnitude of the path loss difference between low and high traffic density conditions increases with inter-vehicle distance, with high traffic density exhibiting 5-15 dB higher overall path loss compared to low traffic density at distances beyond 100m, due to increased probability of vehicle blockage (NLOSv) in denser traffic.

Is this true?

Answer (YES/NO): NO